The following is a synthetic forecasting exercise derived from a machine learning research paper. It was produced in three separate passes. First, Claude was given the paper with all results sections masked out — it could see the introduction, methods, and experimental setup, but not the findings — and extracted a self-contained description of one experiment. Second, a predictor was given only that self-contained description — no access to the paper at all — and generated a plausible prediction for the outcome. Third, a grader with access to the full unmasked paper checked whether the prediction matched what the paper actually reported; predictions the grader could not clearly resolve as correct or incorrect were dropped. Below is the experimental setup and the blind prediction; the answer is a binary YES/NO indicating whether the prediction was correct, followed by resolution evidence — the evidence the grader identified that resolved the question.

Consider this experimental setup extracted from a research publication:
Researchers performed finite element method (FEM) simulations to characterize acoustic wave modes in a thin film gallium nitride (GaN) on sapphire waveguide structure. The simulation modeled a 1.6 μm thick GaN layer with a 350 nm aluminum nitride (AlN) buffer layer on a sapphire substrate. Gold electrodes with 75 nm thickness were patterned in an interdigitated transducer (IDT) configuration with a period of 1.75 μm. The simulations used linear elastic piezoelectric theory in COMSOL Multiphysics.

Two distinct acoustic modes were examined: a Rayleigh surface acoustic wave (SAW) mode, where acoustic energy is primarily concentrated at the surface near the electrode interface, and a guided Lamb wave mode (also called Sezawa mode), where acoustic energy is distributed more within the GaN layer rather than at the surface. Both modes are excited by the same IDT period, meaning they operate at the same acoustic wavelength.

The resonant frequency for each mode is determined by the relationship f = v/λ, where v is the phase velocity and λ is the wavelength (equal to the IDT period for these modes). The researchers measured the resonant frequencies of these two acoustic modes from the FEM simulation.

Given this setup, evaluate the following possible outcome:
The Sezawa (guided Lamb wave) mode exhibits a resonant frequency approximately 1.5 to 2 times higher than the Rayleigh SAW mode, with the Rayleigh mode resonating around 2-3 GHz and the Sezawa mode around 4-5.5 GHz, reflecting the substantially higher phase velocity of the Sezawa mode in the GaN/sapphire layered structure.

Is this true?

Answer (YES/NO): NO